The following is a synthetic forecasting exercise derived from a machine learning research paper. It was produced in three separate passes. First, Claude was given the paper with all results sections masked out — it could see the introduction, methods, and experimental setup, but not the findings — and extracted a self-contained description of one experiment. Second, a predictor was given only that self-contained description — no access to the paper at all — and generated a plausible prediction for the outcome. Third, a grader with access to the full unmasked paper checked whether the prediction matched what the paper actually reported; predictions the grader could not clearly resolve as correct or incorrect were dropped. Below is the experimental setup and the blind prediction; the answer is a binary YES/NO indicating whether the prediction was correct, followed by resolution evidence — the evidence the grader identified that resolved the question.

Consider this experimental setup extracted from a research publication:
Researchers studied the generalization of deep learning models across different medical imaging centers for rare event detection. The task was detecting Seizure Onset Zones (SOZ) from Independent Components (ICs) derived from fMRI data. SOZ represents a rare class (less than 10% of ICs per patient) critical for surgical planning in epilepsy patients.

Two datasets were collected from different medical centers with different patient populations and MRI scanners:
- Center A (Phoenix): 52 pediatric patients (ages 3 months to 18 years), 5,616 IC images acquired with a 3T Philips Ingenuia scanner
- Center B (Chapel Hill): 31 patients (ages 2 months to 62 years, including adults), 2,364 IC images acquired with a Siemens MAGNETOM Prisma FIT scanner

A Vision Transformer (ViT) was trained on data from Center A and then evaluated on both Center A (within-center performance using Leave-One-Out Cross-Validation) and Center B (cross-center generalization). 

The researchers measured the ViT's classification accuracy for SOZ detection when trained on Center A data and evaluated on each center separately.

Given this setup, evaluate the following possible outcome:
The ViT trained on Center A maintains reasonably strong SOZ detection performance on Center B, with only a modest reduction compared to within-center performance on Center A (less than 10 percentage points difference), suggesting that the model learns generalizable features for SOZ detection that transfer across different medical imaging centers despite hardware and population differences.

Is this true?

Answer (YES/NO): NO